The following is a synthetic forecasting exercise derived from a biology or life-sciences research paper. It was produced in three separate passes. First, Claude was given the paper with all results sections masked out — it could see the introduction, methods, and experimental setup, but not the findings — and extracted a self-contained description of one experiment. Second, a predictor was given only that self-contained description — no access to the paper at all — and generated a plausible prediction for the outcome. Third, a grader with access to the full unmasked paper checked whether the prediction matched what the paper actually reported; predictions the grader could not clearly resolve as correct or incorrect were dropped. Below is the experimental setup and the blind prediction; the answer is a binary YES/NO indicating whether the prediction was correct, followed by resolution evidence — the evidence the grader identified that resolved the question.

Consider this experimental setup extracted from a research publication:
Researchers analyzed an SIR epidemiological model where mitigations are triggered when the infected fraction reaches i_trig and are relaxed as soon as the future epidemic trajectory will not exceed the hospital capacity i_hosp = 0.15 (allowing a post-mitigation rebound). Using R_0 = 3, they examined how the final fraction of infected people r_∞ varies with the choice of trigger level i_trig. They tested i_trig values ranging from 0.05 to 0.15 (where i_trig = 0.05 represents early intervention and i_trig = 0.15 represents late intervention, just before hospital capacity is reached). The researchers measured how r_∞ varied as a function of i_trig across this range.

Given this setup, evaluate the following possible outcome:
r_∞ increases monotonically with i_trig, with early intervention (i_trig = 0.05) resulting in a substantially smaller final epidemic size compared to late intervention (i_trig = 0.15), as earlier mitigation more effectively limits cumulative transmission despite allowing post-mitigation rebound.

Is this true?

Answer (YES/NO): NO